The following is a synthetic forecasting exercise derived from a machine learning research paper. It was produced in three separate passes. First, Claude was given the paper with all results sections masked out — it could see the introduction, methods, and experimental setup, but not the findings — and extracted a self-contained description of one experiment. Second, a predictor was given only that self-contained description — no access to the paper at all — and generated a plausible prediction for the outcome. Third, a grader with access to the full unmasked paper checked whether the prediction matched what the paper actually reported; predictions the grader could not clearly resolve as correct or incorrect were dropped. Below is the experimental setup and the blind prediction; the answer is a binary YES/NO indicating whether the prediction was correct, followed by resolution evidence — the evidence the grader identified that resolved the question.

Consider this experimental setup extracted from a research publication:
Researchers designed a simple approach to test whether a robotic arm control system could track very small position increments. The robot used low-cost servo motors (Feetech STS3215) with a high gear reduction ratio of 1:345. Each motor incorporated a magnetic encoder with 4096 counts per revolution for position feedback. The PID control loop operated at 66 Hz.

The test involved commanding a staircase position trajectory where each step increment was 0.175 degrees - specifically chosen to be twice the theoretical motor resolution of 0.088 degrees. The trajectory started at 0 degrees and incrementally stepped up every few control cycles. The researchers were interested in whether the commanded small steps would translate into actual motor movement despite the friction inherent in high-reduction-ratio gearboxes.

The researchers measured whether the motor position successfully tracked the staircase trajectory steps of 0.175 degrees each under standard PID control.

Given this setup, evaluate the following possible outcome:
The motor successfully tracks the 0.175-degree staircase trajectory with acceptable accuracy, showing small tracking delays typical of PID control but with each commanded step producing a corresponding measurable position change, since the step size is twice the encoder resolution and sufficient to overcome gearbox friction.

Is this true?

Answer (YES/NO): NO